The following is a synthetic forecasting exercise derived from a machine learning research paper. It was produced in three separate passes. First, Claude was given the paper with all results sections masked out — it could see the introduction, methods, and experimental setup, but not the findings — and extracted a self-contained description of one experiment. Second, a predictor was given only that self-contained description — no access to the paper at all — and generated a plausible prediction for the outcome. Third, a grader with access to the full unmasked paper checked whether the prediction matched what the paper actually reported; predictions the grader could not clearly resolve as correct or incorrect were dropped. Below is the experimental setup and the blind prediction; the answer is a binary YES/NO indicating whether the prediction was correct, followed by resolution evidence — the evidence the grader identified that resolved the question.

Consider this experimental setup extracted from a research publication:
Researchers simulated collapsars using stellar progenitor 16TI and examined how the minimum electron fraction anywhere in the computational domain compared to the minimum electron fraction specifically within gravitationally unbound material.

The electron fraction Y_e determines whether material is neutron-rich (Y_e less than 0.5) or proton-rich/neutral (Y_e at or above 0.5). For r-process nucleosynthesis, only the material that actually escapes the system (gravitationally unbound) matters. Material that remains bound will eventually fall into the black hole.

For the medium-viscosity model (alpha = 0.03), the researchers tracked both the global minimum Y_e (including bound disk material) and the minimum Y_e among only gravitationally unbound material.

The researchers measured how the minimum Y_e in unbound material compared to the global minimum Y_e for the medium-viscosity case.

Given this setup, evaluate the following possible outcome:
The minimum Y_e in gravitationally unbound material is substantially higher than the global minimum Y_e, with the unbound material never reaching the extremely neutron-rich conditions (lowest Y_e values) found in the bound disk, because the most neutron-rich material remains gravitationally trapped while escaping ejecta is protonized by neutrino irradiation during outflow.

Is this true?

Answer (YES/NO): YES